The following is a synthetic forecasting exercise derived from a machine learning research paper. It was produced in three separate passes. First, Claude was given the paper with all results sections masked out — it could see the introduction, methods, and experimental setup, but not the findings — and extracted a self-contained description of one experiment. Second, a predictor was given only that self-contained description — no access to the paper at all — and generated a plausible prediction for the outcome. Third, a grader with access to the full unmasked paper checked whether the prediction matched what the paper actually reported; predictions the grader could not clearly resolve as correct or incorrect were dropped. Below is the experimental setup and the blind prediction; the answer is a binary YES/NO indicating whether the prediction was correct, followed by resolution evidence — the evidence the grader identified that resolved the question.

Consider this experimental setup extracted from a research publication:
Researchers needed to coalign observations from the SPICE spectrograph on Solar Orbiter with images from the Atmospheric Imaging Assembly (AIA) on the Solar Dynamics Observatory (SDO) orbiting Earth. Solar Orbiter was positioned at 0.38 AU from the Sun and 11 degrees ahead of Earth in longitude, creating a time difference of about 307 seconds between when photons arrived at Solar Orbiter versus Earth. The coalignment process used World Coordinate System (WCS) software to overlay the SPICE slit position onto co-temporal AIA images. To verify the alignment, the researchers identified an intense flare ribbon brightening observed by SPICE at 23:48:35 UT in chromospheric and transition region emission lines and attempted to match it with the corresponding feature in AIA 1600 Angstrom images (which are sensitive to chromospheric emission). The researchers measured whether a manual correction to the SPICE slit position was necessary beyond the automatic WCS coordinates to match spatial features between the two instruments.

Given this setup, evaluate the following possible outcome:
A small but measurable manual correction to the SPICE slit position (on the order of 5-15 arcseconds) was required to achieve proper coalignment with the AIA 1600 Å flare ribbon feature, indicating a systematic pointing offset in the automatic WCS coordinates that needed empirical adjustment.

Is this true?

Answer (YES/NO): NO